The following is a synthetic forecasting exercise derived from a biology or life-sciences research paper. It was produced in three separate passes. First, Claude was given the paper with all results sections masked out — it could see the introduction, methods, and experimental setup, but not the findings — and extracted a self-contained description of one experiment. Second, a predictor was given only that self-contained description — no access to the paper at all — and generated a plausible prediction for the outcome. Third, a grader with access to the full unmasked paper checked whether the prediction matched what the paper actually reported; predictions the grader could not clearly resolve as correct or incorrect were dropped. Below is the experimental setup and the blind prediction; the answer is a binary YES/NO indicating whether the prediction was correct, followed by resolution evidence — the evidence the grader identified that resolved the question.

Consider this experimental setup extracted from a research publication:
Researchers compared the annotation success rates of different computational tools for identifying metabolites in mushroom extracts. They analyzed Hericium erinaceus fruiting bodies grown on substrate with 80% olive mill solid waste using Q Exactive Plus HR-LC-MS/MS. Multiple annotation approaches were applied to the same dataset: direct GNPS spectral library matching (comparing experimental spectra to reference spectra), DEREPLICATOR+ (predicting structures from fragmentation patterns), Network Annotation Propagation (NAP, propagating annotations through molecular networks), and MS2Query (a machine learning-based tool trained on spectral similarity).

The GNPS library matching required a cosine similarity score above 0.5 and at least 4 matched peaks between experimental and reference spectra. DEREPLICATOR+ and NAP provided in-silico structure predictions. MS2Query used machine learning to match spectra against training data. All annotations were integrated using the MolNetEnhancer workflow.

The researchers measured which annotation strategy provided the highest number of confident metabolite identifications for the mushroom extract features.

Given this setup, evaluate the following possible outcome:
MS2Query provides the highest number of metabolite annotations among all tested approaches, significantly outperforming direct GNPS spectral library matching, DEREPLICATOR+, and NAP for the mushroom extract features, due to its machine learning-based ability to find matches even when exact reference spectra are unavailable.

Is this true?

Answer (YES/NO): NO